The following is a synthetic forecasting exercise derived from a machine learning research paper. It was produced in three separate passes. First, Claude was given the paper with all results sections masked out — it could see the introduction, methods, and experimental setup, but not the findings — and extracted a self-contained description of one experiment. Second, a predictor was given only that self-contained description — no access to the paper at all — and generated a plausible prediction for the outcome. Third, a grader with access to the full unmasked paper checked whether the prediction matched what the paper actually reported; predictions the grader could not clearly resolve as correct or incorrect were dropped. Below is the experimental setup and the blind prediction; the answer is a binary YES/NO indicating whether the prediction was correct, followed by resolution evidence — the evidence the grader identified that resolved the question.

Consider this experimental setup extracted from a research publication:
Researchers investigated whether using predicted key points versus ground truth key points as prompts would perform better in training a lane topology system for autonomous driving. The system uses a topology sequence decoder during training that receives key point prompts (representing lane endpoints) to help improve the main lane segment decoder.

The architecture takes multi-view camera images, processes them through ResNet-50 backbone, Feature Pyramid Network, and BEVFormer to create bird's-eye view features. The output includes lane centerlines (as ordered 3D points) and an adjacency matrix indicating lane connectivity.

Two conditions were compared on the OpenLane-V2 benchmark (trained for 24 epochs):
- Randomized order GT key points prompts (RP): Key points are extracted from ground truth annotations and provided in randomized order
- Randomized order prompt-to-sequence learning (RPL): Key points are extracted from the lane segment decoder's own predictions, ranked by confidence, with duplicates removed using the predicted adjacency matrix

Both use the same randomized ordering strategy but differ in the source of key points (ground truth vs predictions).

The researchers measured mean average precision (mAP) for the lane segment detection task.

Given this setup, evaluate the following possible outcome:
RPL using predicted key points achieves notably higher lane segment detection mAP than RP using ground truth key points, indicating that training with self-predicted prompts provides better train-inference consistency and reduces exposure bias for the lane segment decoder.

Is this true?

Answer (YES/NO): NO